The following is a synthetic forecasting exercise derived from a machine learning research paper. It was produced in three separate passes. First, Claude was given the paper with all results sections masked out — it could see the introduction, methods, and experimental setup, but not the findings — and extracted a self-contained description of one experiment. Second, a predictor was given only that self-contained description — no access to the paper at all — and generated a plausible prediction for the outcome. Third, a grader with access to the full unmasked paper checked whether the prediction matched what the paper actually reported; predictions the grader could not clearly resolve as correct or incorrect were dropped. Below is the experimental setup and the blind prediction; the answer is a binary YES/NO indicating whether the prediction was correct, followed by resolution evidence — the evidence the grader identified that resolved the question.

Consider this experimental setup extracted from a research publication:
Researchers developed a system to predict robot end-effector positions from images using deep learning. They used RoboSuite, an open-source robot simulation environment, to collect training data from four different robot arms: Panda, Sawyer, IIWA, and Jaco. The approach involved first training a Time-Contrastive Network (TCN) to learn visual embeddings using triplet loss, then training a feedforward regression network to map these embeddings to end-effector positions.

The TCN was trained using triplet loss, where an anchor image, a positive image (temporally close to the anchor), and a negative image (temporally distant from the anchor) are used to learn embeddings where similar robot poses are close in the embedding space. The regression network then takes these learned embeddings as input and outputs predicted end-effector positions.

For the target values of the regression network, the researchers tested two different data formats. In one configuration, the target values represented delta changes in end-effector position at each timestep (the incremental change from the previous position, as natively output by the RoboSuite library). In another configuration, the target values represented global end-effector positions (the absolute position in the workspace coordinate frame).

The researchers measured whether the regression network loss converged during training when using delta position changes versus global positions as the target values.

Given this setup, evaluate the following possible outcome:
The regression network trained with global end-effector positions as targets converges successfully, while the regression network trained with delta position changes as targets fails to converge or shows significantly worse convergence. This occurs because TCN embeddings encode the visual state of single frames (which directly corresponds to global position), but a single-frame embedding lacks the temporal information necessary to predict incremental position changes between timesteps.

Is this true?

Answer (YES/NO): YES